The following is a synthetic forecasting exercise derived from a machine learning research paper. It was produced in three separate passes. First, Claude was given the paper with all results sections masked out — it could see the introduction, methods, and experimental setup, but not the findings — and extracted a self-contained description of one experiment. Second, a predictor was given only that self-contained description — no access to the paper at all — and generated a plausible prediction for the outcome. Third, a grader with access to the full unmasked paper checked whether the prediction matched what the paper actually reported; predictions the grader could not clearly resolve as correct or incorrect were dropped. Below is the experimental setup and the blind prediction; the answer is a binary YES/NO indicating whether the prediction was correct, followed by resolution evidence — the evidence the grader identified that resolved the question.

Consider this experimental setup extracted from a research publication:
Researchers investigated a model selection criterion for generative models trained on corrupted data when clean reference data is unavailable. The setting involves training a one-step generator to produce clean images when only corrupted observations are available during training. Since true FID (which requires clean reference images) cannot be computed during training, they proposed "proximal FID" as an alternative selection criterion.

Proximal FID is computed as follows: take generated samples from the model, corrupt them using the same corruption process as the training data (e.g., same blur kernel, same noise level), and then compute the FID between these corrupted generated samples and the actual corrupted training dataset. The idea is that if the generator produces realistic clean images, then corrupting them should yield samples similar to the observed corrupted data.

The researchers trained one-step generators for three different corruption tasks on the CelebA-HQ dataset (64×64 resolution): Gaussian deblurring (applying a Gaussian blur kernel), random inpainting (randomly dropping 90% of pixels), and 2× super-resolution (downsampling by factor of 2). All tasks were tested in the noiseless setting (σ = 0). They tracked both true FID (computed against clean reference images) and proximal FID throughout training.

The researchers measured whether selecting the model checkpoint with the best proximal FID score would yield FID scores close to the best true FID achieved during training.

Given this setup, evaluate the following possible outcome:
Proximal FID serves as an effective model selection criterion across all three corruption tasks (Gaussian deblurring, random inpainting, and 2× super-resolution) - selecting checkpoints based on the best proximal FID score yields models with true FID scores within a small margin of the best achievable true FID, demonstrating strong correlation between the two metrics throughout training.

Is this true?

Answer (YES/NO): YES